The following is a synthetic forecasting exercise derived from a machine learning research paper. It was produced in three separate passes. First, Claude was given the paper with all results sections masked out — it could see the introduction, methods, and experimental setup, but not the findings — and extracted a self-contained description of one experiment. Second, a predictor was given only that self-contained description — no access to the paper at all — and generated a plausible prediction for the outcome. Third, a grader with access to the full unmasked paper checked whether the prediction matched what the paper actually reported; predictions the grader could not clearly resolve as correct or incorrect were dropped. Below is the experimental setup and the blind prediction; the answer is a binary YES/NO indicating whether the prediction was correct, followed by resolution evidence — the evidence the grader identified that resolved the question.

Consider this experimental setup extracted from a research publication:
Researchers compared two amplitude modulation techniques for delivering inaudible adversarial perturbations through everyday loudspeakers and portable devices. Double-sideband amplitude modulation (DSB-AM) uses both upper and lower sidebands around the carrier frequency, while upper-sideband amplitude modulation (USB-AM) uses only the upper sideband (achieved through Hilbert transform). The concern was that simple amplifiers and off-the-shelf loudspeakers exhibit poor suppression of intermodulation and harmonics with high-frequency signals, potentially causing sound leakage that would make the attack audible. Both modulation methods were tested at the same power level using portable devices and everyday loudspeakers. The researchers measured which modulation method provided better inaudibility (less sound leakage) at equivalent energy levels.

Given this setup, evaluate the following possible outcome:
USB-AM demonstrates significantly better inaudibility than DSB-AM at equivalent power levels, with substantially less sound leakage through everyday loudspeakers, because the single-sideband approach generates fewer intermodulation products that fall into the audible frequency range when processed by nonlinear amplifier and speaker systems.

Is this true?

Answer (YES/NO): YES